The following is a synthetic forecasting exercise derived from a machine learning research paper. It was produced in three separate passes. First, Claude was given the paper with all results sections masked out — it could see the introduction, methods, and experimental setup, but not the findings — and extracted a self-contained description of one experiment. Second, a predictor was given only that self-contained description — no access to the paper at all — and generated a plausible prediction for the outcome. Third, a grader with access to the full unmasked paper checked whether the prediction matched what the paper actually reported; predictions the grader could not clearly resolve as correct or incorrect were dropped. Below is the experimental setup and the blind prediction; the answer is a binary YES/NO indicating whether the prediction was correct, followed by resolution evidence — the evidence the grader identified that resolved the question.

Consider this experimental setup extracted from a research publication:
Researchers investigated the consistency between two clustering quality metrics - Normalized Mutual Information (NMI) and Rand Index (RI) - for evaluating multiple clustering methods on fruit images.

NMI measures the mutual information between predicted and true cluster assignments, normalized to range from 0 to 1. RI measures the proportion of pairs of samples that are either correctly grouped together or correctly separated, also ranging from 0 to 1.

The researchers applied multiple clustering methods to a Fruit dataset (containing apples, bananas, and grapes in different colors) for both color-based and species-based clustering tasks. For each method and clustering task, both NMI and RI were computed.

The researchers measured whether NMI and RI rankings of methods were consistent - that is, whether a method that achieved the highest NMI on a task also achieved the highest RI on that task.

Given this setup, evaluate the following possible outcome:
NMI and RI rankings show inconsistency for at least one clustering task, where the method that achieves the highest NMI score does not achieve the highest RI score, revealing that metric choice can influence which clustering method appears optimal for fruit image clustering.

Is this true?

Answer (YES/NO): NO